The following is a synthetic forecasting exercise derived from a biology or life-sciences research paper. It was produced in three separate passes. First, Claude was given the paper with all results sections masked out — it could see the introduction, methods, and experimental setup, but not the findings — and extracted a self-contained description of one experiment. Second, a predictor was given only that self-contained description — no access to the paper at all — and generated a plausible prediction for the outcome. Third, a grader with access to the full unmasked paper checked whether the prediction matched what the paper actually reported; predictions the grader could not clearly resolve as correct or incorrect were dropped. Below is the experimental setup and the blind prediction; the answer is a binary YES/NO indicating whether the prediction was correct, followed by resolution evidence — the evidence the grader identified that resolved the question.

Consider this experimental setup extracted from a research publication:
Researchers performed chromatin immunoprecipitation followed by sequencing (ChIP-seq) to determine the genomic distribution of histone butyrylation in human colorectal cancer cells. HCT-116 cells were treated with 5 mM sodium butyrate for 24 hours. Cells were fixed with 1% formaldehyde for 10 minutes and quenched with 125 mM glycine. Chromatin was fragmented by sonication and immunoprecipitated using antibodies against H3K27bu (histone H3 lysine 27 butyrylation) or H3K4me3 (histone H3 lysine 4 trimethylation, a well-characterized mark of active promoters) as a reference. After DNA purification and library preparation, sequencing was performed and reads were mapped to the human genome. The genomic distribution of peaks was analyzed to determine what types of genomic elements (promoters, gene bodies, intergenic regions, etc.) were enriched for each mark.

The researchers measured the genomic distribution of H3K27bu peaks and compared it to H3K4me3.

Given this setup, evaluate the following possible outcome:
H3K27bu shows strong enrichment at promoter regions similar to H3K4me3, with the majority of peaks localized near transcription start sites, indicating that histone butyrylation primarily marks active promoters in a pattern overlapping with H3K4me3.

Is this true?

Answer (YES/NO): YES